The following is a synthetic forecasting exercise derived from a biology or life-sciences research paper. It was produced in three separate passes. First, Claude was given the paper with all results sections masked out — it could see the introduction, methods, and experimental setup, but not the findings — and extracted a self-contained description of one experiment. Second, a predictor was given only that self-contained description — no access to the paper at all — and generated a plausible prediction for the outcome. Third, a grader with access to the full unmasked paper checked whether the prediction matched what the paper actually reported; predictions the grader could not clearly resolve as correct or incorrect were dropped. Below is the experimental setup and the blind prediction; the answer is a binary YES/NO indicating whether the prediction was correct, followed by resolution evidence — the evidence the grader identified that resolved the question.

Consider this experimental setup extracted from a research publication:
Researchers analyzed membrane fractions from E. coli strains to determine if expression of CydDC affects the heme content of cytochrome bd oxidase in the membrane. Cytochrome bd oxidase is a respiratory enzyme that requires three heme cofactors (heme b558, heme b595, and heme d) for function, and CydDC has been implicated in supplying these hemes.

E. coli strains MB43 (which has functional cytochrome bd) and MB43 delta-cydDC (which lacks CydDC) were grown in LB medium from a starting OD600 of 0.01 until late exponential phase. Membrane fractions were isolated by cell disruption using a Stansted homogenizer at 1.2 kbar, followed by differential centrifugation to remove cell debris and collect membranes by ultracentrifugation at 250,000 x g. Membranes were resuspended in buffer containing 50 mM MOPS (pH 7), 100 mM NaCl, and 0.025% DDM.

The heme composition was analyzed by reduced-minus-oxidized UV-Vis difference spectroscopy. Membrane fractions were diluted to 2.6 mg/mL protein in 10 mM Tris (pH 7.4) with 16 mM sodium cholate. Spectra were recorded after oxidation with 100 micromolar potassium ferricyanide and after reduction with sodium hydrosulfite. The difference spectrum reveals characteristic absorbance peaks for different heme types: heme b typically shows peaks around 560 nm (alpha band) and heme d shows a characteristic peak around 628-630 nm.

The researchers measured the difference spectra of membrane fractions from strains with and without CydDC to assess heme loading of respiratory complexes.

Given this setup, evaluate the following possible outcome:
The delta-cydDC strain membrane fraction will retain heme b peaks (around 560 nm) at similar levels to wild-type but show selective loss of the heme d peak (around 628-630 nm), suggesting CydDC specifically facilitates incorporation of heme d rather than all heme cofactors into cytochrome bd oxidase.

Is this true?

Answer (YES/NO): NO